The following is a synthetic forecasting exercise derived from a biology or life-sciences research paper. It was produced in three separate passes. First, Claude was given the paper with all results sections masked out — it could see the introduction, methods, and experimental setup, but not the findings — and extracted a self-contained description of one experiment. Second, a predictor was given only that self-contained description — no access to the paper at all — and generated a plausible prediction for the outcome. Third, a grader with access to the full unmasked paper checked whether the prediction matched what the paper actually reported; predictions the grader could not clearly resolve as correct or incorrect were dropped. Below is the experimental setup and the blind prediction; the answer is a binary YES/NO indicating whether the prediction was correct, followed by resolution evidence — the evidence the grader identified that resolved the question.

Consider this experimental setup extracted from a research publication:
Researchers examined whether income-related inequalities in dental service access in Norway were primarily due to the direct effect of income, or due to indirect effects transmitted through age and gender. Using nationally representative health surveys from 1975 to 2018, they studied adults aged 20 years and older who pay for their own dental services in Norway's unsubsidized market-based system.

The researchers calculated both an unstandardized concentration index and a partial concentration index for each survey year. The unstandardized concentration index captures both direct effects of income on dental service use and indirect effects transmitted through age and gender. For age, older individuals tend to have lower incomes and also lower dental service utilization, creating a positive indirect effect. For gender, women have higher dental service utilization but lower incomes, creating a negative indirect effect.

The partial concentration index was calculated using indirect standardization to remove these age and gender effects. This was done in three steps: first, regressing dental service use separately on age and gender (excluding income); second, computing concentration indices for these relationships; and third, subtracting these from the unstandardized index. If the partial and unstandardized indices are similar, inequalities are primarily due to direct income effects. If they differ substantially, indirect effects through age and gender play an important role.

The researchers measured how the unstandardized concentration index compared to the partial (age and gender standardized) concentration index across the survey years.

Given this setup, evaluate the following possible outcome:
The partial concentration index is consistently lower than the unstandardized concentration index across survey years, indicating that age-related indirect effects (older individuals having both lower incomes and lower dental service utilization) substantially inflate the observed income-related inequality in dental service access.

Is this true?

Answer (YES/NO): NO